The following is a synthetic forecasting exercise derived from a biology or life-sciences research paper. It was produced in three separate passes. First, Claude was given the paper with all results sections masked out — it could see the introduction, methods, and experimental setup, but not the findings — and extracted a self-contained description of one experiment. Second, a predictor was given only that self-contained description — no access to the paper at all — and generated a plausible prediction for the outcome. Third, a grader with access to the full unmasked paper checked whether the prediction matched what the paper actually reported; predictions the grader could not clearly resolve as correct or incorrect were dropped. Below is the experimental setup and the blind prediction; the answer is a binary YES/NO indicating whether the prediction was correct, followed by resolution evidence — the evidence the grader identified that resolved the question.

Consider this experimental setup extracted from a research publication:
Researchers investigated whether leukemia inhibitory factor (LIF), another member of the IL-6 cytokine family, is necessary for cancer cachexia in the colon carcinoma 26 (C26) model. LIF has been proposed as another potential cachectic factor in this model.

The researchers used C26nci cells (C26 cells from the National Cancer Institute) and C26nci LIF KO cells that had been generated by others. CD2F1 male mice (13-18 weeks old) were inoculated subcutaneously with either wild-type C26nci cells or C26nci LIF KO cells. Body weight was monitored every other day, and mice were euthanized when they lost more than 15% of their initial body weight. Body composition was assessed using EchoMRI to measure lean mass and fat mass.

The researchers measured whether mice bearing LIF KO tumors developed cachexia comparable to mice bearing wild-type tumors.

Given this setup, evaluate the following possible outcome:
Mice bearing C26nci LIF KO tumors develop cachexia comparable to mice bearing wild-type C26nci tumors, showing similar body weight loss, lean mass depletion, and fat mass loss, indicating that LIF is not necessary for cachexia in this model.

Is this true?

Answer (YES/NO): YES